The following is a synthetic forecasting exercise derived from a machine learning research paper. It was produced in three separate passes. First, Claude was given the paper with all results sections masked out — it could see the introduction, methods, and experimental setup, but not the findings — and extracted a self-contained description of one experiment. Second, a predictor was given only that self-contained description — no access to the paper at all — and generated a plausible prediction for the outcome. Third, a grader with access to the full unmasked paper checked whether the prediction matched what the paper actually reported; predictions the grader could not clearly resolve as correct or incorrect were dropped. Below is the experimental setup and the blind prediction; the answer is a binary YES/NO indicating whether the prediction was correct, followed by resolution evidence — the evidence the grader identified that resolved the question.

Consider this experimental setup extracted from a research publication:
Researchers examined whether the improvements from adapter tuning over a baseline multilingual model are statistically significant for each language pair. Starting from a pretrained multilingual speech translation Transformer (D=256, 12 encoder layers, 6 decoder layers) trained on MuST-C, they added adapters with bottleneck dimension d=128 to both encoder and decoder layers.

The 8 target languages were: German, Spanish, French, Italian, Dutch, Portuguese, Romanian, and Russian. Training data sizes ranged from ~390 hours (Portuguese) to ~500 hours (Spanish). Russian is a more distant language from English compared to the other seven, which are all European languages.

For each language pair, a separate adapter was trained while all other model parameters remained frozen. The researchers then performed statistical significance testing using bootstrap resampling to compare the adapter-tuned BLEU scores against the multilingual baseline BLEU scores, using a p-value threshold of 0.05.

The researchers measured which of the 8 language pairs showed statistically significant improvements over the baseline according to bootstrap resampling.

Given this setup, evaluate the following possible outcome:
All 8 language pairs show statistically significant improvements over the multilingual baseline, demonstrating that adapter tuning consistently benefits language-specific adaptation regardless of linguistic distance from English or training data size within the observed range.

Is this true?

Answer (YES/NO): NO